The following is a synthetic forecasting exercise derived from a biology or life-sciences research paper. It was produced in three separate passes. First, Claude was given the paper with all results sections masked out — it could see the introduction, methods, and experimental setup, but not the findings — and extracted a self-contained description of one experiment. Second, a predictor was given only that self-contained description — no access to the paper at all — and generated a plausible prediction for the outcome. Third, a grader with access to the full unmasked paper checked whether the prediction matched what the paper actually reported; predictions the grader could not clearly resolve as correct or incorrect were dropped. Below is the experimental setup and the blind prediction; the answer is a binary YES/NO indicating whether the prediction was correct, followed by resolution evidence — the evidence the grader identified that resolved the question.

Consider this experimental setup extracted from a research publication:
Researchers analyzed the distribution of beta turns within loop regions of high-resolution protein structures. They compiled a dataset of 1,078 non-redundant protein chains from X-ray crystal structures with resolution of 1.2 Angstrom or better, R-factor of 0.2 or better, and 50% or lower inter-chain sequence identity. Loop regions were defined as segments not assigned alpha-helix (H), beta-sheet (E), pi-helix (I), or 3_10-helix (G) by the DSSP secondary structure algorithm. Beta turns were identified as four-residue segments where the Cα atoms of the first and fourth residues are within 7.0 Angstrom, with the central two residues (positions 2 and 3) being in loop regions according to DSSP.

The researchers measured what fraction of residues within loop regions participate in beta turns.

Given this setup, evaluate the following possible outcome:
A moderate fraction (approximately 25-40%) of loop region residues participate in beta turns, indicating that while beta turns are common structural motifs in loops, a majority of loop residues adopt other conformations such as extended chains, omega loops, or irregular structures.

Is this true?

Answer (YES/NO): NO